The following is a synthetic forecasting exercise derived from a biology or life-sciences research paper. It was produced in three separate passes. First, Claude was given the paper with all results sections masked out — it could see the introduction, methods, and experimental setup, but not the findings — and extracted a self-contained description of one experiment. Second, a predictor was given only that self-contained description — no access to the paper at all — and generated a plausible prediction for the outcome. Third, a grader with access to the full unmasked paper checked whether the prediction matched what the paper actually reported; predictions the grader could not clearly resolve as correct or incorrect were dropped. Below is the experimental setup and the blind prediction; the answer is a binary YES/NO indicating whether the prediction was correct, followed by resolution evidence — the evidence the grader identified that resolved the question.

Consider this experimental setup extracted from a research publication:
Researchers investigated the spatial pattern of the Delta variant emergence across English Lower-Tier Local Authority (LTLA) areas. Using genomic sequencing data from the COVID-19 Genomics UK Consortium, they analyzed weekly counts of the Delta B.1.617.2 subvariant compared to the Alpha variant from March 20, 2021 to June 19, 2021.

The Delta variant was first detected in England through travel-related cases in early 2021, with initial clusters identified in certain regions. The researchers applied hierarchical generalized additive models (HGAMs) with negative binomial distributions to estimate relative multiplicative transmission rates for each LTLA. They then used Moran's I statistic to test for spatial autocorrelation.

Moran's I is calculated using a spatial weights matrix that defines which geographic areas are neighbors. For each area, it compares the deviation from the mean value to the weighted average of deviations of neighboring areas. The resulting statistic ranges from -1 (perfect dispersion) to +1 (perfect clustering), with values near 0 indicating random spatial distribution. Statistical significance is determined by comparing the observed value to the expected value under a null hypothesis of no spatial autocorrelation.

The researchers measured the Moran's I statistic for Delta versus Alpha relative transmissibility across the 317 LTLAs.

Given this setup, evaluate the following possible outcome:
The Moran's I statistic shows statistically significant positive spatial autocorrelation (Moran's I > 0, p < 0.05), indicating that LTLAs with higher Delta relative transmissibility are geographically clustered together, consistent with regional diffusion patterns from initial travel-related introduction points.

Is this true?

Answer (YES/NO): YES